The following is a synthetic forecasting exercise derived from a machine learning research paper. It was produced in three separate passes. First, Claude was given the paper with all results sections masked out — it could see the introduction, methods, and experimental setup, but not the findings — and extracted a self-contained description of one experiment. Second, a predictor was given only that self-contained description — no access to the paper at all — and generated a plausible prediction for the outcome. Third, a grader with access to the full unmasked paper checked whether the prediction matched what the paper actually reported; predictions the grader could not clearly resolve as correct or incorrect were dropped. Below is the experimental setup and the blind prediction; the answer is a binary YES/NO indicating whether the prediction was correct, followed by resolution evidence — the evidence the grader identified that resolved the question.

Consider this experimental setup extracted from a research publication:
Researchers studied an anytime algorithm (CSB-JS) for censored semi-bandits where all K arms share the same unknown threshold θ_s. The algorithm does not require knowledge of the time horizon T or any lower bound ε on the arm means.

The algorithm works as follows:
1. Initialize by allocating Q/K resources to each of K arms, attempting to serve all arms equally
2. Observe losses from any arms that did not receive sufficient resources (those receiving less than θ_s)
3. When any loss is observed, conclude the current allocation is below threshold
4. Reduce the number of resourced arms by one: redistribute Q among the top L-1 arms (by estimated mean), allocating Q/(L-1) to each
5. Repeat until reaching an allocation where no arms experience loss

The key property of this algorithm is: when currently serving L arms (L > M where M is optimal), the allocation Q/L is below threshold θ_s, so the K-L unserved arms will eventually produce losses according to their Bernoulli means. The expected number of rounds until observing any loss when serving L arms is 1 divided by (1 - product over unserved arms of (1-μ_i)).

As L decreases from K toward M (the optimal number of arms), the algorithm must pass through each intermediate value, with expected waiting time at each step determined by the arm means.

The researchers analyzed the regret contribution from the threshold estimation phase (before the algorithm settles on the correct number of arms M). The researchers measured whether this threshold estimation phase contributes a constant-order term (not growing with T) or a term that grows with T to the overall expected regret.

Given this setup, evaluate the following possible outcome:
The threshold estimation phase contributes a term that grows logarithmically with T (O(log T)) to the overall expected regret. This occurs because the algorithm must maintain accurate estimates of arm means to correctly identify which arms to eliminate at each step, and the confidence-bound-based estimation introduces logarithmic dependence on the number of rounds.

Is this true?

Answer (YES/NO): NO